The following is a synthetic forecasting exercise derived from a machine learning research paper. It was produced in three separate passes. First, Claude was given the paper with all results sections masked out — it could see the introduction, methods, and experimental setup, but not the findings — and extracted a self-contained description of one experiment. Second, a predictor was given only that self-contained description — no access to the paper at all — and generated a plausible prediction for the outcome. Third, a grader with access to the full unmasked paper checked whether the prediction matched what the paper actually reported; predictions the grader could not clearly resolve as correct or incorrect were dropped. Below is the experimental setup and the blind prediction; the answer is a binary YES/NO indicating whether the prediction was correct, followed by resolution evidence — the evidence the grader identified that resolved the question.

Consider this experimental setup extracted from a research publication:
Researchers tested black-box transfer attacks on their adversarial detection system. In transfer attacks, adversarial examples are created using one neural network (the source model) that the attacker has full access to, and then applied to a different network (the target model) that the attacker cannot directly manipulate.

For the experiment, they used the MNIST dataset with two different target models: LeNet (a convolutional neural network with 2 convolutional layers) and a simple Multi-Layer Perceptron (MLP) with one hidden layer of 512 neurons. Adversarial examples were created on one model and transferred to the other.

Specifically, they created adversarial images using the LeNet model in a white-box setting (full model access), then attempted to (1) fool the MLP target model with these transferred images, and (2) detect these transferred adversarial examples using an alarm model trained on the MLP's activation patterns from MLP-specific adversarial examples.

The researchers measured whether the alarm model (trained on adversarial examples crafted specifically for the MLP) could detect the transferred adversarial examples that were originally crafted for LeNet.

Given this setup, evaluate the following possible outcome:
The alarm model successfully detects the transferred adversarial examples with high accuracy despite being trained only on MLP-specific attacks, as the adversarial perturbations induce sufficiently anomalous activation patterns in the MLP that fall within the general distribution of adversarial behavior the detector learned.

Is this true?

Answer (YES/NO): YES